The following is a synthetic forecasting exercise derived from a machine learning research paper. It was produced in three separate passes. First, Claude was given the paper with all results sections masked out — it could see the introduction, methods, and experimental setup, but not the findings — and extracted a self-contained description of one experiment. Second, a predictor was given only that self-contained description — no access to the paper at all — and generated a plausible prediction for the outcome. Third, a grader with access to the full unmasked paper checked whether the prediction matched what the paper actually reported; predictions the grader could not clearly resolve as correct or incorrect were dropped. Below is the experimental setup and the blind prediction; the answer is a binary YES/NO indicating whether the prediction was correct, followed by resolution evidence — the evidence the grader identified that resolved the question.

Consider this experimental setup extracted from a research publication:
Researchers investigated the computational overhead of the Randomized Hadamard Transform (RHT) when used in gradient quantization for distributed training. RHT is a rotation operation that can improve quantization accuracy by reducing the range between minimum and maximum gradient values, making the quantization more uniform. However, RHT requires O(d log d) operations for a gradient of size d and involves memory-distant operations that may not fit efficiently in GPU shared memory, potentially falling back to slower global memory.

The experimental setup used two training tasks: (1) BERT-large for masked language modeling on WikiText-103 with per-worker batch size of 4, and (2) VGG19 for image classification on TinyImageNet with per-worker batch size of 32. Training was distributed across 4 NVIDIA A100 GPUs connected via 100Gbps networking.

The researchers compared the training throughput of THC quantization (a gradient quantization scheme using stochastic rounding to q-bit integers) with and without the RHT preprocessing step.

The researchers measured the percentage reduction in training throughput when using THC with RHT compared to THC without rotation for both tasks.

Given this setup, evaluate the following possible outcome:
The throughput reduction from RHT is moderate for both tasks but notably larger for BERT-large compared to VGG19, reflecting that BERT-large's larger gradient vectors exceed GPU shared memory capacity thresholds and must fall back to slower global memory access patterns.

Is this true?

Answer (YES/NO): NO